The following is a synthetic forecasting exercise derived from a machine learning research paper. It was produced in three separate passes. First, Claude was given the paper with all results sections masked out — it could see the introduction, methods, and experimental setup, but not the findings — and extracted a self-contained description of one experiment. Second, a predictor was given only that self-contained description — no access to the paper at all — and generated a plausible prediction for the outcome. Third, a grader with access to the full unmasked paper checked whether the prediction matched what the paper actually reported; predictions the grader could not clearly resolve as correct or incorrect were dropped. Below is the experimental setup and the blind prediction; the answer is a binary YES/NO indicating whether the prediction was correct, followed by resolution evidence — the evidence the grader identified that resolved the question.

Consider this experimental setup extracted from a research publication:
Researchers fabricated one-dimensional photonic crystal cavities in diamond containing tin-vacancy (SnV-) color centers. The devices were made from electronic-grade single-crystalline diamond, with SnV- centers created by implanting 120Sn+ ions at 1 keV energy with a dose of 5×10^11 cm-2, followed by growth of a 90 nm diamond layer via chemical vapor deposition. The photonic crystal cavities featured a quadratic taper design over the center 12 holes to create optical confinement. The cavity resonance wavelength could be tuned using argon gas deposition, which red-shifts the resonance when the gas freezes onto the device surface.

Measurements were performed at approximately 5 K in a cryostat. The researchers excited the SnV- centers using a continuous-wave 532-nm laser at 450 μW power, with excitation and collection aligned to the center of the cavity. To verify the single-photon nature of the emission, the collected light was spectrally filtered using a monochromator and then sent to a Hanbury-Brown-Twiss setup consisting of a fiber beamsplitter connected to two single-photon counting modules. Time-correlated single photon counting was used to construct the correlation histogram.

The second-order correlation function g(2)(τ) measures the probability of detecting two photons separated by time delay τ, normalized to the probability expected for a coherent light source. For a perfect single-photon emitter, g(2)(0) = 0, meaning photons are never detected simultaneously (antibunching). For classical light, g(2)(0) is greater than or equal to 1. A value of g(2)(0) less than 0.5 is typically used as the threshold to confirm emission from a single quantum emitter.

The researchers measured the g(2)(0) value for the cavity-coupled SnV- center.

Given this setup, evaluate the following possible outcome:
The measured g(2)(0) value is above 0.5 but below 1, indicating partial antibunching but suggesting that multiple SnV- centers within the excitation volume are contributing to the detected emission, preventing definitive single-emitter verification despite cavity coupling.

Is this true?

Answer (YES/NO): NO